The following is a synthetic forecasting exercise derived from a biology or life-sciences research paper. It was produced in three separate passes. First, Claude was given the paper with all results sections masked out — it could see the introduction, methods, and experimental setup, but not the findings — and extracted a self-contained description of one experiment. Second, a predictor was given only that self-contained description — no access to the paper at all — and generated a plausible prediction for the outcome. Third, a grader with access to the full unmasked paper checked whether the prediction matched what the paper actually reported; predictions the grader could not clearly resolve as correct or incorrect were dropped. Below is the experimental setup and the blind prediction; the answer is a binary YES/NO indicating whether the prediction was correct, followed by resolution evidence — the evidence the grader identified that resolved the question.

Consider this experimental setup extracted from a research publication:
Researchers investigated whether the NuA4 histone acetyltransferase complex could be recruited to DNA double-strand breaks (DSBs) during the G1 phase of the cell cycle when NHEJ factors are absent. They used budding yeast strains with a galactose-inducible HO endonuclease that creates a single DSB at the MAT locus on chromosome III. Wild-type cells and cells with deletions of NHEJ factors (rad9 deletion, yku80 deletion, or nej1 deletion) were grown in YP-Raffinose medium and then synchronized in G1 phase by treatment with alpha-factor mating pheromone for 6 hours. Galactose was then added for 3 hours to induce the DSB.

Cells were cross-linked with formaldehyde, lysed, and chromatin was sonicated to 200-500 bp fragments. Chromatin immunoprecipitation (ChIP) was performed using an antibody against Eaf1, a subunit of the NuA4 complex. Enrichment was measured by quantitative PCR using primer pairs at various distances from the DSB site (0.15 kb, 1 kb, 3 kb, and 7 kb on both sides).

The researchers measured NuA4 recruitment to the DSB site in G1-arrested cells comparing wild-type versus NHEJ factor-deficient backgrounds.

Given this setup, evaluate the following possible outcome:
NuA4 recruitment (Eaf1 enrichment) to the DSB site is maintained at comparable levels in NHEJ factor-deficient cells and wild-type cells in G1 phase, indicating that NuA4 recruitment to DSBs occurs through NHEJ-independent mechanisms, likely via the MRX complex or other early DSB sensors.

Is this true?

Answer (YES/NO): NO